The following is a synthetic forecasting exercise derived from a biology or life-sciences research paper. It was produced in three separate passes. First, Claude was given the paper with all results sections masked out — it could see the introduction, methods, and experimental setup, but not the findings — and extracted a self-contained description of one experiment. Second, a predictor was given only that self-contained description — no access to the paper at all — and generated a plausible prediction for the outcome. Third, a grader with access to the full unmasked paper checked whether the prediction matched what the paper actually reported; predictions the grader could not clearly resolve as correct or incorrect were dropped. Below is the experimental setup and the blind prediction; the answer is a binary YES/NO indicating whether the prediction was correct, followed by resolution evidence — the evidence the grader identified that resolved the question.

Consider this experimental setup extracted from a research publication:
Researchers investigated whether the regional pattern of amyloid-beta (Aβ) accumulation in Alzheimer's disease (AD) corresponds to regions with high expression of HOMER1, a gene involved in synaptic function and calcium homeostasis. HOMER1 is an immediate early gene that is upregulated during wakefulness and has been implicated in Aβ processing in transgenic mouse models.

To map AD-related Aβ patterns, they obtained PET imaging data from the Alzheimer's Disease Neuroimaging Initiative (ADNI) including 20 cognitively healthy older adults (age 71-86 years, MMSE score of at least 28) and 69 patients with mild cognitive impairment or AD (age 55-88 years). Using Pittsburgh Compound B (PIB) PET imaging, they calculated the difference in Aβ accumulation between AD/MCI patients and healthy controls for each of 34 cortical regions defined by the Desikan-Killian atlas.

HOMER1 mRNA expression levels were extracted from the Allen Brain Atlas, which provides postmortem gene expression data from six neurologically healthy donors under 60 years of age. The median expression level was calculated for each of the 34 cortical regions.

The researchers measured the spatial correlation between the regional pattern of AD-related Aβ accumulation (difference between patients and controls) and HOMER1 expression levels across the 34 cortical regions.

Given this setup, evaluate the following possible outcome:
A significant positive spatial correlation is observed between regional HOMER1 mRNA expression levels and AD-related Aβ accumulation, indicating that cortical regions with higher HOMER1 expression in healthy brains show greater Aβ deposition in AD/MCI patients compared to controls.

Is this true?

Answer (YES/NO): YES